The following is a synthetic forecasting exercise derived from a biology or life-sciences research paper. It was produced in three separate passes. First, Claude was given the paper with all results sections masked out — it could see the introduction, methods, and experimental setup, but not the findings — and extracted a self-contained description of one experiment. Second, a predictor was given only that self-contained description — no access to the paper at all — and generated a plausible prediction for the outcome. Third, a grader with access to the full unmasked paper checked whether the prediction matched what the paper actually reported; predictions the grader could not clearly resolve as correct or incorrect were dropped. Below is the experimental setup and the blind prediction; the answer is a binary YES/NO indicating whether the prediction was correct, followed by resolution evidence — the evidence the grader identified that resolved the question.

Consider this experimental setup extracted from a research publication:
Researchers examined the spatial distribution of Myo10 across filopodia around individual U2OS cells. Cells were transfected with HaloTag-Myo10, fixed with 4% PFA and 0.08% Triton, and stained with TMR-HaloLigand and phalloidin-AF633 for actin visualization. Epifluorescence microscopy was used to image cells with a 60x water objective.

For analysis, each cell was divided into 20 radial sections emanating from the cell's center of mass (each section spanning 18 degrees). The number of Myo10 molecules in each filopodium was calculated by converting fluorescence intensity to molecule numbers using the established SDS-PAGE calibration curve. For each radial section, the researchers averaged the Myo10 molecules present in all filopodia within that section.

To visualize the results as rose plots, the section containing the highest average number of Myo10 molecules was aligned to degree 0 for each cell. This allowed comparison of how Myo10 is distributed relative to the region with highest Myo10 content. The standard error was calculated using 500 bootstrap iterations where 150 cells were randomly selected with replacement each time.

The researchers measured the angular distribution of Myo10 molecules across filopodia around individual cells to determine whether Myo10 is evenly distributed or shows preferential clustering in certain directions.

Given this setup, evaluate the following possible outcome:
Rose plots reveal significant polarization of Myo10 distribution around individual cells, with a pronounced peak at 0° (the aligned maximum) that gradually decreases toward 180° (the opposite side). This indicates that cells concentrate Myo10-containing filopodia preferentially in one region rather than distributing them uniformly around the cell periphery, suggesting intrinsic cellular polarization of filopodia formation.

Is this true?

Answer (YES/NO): NO